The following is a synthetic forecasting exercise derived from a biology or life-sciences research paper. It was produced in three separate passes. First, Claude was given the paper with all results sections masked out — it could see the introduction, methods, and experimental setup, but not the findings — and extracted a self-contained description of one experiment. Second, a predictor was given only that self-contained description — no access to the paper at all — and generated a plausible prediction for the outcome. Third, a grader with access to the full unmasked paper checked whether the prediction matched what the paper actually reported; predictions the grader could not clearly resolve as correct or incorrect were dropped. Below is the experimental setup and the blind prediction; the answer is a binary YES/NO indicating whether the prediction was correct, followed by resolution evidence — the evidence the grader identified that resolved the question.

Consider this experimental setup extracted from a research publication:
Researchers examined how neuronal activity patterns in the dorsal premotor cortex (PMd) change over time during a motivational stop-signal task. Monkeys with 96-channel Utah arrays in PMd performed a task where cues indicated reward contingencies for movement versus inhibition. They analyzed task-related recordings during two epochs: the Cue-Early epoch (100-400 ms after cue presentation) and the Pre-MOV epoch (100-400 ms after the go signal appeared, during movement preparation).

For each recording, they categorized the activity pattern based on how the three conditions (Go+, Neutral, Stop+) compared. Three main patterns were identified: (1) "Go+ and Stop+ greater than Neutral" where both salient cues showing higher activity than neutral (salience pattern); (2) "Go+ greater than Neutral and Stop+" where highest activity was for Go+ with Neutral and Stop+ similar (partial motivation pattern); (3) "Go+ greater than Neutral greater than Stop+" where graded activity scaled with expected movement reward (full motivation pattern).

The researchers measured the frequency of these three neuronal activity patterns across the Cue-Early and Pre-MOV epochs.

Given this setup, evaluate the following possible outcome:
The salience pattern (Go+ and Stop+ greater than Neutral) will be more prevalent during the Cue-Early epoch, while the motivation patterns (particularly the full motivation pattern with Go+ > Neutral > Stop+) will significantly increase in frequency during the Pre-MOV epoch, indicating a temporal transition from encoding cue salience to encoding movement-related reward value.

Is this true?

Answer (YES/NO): YES